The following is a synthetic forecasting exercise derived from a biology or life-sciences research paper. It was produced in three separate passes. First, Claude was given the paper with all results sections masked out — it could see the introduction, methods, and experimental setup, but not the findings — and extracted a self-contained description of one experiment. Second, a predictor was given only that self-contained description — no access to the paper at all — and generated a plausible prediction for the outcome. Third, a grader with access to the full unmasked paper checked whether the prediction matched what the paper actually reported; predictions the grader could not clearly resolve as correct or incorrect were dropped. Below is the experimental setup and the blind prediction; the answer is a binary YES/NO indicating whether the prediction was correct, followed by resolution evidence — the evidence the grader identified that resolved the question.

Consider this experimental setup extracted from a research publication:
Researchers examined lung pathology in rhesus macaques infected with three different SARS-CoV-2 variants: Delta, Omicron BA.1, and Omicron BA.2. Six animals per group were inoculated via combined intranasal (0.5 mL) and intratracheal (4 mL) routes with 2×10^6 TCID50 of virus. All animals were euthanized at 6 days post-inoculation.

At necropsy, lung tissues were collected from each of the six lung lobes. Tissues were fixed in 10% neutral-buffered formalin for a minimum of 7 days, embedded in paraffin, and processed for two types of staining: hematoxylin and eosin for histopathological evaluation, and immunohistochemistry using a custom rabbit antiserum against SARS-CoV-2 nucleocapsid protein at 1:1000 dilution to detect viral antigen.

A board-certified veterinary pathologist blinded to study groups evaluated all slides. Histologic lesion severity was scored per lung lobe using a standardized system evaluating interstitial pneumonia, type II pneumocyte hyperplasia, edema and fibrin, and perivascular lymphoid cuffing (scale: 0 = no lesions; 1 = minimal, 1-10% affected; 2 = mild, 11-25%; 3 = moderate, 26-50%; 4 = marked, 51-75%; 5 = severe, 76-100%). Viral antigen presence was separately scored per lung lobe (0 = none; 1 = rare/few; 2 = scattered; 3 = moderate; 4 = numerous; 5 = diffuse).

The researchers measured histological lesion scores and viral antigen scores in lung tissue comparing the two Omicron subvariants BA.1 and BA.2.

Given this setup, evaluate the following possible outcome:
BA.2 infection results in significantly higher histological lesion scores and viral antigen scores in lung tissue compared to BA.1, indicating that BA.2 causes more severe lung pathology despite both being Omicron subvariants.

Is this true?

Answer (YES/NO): NO